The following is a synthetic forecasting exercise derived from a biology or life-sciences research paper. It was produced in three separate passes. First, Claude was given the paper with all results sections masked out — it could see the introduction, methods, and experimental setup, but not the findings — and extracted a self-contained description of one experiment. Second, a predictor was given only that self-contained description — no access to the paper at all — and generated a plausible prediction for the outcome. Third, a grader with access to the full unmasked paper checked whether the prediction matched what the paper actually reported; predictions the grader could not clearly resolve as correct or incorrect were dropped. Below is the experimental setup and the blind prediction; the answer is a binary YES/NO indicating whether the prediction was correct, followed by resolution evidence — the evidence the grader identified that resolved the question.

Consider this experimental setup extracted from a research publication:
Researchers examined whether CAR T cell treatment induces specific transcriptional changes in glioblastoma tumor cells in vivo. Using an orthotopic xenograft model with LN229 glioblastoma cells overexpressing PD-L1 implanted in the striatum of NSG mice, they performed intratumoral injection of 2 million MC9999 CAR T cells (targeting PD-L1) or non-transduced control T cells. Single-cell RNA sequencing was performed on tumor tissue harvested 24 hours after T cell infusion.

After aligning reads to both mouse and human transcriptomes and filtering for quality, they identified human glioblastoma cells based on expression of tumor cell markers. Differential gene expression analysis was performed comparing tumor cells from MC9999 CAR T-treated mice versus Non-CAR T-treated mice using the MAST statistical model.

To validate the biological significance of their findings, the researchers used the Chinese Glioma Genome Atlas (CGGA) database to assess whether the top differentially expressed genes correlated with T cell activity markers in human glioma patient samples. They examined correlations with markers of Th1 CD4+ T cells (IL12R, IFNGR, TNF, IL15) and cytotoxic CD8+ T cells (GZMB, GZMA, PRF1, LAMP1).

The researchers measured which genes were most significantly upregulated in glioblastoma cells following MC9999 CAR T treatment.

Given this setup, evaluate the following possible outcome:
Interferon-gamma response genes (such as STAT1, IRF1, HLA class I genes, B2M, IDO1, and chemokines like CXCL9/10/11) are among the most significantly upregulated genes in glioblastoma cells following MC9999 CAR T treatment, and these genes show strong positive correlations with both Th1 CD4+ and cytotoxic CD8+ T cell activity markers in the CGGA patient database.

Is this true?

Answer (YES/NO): NO